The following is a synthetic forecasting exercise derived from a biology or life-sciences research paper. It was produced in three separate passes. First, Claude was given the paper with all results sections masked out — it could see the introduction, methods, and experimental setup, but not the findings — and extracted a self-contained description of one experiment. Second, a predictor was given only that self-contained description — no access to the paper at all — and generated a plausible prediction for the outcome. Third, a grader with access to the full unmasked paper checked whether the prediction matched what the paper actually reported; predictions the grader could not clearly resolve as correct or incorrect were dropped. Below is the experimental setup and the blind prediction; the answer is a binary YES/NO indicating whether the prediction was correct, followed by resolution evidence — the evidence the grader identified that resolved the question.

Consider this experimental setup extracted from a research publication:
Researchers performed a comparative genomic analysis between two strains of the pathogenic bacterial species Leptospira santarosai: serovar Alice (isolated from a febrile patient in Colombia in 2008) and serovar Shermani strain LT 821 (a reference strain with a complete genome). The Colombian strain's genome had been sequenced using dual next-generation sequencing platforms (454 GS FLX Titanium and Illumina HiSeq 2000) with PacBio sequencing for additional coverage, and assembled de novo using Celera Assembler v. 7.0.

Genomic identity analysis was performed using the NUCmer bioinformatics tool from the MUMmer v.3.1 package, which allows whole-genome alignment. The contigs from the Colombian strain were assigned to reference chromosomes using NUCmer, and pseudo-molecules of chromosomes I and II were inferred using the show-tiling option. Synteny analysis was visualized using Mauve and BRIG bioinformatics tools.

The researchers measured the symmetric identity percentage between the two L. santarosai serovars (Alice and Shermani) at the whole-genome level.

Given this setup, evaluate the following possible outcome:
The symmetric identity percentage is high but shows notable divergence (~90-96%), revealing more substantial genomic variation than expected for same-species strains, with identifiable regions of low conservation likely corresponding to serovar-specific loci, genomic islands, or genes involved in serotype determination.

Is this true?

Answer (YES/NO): YES